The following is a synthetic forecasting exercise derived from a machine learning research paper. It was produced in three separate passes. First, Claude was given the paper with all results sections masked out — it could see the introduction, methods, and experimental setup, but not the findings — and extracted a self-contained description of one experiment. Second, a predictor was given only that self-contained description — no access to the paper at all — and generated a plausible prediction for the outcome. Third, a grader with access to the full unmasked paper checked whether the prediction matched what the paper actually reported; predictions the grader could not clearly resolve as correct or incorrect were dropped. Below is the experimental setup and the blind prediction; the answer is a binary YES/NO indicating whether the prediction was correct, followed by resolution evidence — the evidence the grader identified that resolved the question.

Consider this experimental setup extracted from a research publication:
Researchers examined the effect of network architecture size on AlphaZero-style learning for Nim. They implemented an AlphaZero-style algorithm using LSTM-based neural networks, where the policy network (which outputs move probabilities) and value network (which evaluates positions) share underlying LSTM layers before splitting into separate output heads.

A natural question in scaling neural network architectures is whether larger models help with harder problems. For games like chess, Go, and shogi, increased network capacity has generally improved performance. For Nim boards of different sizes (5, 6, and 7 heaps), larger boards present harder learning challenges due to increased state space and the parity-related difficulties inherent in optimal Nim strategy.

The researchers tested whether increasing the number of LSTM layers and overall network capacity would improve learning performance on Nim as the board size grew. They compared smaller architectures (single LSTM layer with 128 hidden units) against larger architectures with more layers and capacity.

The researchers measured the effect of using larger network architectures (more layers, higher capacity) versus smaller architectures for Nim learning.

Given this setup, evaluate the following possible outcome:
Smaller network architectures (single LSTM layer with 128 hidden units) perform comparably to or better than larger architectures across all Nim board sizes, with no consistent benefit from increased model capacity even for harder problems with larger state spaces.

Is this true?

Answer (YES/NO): YES